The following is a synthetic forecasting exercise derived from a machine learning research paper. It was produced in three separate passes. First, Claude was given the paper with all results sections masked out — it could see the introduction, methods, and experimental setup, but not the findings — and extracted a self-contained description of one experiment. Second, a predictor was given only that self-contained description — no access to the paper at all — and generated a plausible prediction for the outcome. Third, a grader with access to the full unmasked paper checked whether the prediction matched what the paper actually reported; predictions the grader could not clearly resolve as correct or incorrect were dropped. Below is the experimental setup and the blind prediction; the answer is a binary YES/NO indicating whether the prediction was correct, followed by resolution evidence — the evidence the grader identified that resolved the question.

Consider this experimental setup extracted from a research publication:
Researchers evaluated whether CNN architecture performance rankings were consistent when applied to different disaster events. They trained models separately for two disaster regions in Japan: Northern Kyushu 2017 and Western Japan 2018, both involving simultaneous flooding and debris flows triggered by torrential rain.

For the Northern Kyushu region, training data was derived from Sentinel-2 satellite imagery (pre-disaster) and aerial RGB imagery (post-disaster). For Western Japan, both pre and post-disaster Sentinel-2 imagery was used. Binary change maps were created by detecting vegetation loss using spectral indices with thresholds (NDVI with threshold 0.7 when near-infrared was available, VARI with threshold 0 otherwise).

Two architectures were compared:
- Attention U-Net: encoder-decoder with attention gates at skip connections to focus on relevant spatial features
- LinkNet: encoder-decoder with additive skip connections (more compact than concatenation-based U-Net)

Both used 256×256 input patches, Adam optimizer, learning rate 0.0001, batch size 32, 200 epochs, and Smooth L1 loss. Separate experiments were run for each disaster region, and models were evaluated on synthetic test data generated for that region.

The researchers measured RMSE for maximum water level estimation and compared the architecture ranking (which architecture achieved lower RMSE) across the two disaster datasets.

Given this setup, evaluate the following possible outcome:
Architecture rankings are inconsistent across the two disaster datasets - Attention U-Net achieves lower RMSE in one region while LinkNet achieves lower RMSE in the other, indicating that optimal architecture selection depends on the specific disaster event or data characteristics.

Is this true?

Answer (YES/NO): YES